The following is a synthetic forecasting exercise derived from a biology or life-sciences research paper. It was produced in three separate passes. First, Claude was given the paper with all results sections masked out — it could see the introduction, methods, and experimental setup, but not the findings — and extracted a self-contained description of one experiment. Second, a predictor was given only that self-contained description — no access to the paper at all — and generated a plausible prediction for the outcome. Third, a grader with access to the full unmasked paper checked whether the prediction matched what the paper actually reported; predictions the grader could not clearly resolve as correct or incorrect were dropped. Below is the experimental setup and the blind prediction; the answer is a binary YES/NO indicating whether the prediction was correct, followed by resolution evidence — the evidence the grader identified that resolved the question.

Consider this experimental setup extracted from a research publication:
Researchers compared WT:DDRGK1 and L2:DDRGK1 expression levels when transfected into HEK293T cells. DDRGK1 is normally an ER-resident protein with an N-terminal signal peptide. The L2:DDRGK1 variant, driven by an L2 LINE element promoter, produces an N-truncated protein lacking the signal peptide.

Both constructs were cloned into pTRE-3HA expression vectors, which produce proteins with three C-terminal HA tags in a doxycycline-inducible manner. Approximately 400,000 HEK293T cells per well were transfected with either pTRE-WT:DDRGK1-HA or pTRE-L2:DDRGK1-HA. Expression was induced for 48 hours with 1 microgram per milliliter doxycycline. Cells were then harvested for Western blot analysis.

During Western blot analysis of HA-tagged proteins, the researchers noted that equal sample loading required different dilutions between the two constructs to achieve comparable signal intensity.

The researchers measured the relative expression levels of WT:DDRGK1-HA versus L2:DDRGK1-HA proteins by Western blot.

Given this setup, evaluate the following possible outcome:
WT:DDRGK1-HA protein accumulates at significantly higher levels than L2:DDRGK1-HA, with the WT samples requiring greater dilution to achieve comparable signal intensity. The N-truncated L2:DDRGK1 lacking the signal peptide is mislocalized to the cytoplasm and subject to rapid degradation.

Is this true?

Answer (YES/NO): YES